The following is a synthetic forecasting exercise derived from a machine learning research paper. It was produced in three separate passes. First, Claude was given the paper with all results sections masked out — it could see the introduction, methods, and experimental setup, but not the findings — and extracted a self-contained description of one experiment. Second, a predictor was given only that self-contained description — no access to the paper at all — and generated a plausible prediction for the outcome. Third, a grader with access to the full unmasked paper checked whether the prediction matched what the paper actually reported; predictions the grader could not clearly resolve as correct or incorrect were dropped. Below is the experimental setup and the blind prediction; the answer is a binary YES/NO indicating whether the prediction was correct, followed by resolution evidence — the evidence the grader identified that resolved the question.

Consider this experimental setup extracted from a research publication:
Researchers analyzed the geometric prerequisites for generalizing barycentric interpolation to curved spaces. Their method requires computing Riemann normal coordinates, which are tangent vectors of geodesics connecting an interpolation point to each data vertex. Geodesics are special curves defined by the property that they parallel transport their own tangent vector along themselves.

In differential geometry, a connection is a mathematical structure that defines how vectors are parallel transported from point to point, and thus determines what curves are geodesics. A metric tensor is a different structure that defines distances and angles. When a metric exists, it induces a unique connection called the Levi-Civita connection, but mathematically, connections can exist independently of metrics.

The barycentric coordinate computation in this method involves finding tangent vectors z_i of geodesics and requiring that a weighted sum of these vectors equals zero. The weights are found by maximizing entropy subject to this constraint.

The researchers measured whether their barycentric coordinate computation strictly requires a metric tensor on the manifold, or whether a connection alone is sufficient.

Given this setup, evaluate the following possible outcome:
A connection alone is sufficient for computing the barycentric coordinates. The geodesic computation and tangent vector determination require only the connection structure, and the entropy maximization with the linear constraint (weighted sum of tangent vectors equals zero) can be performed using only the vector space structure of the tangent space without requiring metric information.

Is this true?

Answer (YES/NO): YES